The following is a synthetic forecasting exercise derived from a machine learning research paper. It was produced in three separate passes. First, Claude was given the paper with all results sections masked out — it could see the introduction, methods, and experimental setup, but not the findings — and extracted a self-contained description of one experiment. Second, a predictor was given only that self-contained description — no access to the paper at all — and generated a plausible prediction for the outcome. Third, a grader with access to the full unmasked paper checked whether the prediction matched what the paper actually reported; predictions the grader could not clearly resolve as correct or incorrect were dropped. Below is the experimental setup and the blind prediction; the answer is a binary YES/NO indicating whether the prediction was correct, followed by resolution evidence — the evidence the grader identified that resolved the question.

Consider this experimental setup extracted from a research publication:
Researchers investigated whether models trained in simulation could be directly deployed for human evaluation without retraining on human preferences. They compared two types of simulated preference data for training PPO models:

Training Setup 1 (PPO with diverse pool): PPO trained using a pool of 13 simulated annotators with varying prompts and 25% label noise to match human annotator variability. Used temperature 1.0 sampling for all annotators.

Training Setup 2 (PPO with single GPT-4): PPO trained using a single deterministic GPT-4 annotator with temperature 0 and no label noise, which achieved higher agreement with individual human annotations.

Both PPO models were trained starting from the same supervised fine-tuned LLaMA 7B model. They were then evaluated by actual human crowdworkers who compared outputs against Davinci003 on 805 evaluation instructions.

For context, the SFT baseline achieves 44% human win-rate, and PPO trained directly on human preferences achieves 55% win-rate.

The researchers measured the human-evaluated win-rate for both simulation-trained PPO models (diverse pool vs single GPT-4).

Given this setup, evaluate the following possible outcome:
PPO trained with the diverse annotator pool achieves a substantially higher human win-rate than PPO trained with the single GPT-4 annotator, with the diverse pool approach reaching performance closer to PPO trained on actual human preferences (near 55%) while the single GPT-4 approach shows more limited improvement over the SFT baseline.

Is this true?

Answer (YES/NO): NO